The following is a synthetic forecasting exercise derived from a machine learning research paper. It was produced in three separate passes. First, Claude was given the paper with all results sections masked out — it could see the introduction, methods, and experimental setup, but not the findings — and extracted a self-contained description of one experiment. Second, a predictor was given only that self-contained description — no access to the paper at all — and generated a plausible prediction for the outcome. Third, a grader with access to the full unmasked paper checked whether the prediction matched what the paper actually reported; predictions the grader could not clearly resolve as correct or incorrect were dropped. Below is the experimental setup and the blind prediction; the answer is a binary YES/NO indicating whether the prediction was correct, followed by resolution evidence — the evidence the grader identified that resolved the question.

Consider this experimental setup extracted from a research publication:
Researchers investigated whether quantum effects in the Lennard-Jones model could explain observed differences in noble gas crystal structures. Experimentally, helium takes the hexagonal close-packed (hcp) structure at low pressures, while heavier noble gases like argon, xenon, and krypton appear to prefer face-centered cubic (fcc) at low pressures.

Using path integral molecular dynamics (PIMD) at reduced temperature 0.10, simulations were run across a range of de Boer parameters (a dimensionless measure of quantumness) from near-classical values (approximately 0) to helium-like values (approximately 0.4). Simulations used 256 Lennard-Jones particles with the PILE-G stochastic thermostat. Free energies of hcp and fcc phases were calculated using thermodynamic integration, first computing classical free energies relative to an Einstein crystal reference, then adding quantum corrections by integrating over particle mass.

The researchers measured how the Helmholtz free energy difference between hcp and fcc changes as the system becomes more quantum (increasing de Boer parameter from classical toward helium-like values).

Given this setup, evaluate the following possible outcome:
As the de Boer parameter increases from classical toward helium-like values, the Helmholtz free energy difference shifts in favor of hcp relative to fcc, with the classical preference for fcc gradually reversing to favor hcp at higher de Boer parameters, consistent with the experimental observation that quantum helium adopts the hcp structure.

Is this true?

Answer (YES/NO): YES